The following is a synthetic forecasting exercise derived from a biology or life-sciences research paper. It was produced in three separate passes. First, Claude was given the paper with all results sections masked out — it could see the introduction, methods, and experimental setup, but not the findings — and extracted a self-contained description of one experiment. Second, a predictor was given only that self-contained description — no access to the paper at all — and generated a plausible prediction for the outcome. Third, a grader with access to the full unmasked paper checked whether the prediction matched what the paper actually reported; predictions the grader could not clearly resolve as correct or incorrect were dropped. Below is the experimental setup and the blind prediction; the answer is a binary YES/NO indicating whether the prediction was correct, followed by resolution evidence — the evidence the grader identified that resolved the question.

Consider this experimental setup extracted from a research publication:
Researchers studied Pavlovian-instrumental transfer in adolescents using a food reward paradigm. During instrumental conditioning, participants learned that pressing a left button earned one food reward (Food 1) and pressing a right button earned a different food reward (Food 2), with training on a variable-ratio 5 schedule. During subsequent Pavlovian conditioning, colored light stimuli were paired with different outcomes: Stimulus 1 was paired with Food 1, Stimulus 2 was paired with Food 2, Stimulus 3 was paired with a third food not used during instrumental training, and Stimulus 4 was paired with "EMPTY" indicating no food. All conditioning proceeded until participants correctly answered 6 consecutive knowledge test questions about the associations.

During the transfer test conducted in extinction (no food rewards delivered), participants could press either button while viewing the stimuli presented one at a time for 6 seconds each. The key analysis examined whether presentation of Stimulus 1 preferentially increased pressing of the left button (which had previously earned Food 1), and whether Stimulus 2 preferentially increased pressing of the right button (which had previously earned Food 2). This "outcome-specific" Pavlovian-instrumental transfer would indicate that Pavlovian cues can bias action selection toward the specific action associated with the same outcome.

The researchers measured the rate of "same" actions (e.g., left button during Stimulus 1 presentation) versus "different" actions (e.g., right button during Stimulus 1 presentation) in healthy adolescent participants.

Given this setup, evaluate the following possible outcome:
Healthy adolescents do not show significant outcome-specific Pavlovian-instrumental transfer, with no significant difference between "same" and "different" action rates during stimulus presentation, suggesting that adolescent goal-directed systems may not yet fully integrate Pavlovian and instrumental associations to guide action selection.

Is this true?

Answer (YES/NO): NO